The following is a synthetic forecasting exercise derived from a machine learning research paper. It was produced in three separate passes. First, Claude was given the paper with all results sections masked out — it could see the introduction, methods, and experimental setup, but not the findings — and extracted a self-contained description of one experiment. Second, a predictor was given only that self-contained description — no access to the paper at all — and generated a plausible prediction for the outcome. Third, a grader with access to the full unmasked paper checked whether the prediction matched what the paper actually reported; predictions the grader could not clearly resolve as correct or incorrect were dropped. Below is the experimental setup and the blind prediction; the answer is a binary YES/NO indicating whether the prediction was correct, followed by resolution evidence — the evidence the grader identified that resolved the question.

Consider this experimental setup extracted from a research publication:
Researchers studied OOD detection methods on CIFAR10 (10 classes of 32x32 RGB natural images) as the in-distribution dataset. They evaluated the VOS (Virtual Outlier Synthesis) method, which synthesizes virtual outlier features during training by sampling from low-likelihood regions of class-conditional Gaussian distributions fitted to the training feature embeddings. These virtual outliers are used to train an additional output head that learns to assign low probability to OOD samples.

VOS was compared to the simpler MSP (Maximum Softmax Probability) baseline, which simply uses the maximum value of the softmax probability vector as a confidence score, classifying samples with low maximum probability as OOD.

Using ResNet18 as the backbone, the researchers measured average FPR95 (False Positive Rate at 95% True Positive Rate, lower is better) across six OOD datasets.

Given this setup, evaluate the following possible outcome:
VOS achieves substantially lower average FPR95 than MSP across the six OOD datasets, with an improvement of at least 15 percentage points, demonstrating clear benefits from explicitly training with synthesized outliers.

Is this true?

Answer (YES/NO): NO